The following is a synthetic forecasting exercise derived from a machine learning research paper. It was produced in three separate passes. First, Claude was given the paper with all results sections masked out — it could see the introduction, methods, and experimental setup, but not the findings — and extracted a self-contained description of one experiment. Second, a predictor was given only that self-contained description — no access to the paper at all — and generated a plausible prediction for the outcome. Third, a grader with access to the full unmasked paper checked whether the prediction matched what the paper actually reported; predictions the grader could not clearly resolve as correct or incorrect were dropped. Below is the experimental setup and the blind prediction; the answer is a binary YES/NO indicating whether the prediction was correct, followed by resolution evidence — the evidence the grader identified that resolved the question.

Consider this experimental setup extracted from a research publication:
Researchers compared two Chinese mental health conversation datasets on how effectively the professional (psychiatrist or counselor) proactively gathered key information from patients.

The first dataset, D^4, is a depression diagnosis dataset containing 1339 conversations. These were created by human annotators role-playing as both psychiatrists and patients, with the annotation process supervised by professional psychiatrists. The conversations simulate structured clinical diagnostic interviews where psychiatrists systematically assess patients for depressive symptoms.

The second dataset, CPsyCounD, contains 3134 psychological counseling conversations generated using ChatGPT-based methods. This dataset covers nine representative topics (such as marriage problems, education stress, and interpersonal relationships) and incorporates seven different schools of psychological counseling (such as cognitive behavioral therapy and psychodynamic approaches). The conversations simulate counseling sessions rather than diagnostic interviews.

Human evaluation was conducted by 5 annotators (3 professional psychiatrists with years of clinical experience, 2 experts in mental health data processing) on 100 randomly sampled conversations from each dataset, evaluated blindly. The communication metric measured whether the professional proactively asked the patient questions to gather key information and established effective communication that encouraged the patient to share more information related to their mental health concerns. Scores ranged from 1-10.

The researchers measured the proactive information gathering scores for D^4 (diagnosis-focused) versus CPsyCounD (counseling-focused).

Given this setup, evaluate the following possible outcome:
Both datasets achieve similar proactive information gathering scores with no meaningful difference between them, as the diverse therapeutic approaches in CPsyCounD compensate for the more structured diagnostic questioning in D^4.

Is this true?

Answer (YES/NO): NO